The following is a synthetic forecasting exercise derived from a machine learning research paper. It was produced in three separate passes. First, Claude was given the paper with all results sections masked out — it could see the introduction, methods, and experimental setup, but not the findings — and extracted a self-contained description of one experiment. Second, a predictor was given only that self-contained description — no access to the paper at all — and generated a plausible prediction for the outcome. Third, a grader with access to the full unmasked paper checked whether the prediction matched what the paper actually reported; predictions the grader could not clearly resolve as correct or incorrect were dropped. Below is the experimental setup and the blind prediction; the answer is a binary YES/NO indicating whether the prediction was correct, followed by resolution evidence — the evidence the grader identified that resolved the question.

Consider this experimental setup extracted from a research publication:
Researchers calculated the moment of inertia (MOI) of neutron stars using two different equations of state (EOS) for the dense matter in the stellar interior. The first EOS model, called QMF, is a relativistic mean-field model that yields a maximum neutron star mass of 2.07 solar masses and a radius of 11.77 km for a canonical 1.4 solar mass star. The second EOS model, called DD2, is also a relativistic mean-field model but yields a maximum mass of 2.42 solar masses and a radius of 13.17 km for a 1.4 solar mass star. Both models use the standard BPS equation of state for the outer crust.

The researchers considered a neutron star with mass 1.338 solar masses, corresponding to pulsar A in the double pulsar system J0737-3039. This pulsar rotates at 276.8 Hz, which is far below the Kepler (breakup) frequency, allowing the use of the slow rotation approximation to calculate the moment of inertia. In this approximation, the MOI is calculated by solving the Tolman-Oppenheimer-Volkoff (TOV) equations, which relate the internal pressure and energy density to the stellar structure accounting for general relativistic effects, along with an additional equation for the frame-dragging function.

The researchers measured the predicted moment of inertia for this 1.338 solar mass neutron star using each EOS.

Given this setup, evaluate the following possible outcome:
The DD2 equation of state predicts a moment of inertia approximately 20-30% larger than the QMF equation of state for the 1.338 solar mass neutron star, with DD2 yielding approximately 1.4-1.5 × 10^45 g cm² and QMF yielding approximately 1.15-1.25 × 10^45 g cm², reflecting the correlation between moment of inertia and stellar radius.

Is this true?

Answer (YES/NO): NO